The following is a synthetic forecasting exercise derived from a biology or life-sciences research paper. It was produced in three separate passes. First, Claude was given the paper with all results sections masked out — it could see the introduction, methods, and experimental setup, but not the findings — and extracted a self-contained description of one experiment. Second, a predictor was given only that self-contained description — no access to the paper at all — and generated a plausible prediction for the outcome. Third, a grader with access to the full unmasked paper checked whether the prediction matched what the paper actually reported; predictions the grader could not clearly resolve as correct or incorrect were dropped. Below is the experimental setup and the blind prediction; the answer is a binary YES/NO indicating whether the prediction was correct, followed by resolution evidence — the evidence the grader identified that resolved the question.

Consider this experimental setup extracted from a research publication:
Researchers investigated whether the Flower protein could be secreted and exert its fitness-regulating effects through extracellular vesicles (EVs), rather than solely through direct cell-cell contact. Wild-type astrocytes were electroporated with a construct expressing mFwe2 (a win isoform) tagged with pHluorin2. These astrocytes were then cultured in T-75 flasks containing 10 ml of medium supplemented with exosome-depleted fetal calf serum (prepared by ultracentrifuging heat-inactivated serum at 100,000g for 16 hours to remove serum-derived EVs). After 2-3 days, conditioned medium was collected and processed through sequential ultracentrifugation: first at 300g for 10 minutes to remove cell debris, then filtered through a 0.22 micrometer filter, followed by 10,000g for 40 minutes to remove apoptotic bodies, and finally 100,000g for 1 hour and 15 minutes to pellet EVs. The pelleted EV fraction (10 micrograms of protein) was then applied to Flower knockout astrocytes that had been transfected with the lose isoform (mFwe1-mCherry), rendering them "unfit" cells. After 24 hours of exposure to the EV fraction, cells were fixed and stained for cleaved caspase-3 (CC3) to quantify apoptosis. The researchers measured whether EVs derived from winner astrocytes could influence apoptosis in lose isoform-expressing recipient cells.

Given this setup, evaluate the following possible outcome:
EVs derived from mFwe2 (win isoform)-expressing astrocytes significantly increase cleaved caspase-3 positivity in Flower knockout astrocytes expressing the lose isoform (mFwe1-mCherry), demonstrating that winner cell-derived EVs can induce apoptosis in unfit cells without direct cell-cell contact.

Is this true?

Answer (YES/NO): YES